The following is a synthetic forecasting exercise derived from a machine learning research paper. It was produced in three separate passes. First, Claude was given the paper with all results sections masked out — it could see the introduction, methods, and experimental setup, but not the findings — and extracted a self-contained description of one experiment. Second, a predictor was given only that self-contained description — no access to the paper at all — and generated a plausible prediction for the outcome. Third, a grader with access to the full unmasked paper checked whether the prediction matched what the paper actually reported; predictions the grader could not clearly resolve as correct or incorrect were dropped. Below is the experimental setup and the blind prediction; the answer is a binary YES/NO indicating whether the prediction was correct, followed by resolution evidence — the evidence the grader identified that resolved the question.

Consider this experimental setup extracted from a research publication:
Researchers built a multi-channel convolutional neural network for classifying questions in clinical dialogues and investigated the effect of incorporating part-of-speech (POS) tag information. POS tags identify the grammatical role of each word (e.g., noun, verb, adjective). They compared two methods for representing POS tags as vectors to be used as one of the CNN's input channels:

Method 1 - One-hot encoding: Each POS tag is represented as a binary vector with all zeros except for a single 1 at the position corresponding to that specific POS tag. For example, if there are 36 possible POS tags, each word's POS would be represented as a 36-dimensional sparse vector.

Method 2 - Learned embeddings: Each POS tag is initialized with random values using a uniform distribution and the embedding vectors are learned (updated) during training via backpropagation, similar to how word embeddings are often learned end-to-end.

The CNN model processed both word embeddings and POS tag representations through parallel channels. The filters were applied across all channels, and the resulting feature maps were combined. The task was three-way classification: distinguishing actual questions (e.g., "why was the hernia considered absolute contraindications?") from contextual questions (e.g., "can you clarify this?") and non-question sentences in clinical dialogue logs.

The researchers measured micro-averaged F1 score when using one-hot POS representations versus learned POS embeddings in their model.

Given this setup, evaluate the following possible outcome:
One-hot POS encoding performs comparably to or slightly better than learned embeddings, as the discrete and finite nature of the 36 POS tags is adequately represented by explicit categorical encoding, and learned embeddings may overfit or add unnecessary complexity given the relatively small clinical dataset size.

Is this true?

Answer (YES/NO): NO